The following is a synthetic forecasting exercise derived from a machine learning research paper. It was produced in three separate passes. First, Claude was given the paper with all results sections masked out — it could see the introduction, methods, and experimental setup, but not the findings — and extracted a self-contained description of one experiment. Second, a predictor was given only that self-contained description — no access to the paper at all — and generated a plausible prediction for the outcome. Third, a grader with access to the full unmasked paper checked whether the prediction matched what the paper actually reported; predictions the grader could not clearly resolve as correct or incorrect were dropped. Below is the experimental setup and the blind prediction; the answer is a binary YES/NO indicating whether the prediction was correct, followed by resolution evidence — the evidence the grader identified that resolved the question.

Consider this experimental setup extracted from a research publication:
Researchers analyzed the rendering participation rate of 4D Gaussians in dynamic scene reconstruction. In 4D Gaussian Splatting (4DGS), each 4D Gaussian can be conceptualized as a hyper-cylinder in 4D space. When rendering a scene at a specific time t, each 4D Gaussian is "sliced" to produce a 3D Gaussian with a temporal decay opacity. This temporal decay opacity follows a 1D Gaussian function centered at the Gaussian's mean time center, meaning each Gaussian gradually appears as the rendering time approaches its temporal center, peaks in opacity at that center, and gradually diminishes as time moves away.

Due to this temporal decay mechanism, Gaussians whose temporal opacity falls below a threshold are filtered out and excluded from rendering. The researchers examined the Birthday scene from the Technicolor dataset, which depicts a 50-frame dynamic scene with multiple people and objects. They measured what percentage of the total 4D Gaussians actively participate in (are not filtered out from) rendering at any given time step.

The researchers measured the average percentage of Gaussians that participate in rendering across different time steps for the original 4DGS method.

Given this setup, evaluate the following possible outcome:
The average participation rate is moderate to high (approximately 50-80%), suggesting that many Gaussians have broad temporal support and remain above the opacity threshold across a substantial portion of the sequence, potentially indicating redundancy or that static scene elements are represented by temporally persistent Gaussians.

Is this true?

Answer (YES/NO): NO